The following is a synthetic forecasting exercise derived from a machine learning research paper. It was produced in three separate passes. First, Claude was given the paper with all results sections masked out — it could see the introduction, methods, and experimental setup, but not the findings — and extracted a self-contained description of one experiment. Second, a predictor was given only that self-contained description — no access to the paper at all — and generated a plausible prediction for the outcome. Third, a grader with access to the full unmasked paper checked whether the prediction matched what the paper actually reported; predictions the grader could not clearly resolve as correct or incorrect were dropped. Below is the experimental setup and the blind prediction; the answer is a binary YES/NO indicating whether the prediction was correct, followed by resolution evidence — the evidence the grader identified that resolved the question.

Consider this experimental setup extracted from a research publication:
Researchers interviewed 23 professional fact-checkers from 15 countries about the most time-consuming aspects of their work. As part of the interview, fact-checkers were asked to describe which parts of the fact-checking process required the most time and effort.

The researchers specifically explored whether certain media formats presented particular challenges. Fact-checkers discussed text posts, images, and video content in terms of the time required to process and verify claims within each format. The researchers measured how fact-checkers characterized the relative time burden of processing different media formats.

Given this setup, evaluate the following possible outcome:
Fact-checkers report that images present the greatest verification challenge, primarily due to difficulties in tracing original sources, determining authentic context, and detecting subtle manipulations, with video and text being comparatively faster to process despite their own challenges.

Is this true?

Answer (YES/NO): NO